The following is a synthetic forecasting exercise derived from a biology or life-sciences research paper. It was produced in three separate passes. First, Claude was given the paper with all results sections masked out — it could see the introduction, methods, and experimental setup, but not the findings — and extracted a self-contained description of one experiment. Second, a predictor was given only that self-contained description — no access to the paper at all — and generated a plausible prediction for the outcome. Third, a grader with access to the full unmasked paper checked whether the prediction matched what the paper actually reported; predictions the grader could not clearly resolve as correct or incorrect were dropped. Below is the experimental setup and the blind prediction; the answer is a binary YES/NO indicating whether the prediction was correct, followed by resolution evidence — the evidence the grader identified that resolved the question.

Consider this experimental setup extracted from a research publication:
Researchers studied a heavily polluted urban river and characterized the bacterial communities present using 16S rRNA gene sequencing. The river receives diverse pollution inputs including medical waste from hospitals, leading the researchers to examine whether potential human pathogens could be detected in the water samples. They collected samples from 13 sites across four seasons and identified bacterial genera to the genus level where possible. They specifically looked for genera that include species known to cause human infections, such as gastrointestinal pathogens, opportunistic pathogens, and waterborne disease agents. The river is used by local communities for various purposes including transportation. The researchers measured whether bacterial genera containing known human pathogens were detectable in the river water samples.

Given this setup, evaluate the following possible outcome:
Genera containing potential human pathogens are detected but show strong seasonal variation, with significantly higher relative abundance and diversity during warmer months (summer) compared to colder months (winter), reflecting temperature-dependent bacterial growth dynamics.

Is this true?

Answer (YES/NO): NO